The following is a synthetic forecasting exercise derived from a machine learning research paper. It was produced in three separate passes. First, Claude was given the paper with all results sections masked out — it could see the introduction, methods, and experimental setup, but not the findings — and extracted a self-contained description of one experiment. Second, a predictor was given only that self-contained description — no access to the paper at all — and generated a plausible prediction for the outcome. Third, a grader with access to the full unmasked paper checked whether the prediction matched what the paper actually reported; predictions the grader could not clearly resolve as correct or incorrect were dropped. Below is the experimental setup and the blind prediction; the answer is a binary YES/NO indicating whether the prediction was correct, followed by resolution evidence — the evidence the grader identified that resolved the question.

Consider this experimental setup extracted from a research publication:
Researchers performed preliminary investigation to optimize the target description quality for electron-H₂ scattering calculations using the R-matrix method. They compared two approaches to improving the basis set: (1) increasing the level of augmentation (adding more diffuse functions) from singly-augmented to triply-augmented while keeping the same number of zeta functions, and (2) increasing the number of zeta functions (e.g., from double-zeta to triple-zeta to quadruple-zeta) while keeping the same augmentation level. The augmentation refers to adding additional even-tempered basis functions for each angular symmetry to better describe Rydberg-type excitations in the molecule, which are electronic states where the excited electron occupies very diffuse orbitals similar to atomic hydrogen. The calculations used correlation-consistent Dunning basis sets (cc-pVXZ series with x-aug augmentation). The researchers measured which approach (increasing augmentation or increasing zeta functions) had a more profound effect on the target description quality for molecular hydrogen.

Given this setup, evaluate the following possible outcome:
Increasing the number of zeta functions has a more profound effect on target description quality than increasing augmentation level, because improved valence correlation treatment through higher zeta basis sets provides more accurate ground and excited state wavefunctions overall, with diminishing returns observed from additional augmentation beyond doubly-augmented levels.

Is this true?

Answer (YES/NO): NO